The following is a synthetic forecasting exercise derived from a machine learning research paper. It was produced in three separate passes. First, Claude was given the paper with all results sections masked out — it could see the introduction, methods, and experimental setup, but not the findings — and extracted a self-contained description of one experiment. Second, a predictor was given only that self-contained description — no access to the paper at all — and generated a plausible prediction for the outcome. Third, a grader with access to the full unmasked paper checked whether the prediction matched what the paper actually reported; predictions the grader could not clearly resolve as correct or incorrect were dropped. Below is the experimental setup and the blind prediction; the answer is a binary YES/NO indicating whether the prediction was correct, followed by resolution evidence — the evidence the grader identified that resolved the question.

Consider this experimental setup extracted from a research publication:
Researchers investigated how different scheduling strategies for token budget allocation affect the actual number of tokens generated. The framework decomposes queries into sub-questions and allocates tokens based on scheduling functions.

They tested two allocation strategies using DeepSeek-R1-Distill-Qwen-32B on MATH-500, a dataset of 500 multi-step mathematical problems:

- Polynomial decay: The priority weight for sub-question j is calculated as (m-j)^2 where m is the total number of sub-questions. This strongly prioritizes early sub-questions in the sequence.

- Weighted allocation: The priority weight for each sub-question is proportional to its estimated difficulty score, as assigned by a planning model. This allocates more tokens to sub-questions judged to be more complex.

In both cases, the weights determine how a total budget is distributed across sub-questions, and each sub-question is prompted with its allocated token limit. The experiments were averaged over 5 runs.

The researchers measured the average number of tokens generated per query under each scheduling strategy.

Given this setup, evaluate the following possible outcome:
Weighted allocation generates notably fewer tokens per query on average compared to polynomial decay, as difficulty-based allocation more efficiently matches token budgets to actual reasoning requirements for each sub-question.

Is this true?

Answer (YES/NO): NO